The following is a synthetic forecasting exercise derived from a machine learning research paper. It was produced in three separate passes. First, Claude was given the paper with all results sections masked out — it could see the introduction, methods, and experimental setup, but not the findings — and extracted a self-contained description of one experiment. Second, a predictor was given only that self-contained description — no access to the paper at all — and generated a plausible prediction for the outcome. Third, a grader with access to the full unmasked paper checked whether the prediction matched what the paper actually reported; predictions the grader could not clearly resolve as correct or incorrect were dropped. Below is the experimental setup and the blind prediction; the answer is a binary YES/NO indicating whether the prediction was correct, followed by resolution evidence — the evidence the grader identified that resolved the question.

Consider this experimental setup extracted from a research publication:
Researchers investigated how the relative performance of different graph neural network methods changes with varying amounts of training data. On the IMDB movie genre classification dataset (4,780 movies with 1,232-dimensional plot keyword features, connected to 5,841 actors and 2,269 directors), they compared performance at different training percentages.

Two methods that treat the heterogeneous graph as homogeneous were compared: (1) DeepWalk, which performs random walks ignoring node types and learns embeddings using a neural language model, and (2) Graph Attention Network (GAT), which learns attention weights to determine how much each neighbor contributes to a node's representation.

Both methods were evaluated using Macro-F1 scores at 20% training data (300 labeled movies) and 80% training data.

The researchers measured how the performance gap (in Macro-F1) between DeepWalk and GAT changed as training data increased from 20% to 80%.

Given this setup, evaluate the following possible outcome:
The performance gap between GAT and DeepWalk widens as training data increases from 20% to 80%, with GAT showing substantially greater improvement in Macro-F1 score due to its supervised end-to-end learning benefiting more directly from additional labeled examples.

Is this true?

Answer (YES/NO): NO